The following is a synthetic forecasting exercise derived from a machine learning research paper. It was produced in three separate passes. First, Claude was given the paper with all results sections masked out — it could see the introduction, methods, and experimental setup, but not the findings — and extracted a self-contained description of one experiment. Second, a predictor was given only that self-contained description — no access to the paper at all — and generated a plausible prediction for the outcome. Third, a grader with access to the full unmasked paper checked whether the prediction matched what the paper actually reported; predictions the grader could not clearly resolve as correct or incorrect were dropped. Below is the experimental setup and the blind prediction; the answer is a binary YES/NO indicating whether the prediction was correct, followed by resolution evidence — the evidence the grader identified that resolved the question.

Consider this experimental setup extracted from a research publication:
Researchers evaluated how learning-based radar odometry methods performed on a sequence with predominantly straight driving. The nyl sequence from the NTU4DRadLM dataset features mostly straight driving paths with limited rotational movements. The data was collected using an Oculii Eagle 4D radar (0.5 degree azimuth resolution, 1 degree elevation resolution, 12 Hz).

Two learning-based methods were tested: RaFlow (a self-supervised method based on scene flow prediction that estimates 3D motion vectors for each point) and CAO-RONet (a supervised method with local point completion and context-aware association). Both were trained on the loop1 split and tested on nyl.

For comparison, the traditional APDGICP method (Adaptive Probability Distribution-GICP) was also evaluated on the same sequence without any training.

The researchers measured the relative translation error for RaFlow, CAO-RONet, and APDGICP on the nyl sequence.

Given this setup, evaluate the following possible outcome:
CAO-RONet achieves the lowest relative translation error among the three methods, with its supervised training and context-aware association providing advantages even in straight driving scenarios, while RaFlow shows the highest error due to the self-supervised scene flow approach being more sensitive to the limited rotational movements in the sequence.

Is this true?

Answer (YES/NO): NO